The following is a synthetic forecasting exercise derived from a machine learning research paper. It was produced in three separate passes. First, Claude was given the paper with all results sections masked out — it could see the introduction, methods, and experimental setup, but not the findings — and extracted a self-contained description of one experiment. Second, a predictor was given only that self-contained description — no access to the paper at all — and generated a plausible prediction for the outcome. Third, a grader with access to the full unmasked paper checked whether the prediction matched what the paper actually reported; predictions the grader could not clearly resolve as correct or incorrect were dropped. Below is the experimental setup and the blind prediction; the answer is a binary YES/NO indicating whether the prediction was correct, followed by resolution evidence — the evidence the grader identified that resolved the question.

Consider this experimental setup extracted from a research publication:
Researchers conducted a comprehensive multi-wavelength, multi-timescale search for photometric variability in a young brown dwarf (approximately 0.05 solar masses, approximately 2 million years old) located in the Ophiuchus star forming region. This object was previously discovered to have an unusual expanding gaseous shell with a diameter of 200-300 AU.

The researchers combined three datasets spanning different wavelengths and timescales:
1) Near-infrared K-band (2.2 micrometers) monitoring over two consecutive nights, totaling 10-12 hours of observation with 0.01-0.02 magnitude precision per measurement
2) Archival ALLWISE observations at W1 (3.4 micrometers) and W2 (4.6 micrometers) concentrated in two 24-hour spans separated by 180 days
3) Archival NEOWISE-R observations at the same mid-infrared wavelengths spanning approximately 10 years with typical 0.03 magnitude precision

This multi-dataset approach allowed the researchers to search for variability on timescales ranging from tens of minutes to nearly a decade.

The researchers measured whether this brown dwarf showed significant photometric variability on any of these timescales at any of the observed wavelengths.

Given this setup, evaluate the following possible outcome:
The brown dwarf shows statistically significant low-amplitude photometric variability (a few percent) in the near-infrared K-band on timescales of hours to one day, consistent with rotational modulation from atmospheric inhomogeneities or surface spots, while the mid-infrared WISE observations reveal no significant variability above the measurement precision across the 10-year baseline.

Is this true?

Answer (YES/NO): NO